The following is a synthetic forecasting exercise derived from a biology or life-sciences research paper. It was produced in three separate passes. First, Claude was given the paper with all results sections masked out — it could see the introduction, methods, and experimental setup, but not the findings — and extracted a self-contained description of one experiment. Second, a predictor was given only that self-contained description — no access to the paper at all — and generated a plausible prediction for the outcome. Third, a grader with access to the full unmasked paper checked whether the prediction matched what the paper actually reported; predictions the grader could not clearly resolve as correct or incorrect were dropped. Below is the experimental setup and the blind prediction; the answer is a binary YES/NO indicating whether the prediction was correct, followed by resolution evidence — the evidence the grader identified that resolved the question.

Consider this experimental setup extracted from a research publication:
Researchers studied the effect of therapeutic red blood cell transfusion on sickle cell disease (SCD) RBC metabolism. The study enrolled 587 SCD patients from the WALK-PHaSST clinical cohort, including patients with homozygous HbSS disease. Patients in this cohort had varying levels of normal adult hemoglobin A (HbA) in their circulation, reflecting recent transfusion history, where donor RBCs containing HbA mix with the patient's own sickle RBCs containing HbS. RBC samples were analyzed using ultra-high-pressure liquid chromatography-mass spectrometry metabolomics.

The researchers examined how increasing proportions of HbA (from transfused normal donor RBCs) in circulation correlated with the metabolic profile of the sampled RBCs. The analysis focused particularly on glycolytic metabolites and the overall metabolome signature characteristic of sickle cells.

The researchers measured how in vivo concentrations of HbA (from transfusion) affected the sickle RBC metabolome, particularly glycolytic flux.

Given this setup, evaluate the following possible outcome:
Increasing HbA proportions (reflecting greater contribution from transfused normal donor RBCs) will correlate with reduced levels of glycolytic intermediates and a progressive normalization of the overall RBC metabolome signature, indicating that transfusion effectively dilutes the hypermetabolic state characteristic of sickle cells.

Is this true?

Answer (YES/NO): NO